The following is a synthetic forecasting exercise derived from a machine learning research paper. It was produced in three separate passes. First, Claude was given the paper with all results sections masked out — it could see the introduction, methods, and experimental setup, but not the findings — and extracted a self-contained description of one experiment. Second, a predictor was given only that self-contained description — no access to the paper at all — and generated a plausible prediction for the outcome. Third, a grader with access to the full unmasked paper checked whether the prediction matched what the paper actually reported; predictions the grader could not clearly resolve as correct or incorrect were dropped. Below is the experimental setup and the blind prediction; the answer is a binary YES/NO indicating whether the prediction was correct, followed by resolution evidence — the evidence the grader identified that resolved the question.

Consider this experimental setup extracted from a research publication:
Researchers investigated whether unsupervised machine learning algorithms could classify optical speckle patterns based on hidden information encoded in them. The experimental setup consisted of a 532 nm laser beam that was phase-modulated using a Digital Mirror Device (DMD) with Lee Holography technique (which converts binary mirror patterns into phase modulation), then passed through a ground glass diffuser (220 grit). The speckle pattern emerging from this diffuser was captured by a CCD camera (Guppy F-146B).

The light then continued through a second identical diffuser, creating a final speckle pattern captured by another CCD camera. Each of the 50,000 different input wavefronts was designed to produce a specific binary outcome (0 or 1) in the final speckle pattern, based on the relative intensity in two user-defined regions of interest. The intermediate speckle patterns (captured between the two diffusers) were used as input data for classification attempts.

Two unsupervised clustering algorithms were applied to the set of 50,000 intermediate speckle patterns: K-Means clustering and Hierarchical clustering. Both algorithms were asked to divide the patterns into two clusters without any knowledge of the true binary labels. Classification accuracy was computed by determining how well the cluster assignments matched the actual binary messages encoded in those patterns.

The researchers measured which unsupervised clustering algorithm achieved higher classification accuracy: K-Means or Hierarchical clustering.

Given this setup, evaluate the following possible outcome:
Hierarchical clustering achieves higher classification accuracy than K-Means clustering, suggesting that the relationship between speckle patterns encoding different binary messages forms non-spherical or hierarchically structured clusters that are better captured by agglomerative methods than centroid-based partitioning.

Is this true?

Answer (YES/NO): NO